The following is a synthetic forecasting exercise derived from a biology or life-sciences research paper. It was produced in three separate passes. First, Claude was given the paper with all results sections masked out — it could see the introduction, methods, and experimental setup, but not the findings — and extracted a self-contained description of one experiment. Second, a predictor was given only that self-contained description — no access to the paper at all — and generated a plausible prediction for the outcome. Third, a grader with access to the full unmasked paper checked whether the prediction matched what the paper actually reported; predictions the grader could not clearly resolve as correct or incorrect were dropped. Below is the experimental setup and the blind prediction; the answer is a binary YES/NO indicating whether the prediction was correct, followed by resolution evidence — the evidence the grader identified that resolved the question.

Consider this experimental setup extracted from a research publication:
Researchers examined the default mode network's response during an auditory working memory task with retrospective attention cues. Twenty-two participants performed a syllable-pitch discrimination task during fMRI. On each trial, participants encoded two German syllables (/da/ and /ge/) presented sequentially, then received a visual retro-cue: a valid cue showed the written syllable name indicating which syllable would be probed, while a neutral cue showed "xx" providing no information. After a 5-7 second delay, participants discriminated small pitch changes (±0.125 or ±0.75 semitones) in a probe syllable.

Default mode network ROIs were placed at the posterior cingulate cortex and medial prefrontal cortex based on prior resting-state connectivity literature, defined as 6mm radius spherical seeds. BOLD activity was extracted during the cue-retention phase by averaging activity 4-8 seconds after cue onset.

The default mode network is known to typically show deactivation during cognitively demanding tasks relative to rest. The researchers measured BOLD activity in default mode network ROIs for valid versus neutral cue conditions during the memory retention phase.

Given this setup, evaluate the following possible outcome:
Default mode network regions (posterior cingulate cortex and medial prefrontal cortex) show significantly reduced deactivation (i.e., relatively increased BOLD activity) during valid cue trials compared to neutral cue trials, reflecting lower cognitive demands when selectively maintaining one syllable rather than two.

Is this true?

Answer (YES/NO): NO